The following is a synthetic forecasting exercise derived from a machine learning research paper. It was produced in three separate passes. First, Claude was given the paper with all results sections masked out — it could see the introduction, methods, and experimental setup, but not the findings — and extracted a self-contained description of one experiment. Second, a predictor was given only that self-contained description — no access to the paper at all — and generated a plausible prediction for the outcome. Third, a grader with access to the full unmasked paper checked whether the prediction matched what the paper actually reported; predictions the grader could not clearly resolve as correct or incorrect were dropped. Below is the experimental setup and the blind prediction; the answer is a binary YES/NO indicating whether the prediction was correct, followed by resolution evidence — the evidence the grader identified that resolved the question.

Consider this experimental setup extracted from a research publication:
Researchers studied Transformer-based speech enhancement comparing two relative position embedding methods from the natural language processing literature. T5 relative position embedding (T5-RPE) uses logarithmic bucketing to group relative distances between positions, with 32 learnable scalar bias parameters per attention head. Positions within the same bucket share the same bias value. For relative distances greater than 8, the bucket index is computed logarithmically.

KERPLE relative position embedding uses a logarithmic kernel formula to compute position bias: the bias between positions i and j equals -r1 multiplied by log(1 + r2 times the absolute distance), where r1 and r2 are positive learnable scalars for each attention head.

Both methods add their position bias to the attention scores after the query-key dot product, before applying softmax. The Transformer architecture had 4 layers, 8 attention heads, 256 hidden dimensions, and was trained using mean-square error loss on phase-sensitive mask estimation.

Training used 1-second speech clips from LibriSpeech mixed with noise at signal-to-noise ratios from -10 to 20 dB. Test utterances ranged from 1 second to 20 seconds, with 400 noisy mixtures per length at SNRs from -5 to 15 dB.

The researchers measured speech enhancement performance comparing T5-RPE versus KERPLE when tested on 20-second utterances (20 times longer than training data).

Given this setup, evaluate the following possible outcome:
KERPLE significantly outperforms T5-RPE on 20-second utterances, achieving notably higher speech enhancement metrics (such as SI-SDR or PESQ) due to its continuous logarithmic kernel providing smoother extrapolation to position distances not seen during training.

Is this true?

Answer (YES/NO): YES